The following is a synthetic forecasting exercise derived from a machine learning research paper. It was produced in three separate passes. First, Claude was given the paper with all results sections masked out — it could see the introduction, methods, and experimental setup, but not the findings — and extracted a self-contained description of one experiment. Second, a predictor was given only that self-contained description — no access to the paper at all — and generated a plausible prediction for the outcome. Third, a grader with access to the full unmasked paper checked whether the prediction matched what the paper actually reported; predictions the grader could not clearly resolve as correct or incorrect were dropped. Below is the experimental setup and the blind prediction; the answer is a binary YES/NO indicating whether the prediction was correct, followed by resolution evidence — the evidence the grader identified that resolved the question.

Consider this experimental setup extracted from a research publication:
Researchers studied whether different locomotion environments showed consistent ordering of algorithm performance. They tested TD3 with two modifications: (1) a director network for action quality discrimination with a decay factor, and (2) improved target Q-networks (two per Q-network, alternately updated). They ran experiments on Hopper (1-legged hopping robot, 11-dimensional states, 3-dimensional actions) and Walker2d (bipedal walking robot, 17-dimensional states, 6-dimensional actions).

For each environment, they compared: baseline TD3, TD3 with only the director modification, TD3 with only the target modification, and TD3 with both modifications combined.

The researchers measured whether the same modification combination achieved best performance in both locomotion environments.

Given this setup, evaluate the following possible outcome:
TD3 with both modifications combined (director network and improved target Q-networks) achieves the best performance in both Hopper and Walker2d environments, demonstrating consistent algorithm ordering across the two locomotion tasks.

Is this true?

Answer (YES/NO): NO